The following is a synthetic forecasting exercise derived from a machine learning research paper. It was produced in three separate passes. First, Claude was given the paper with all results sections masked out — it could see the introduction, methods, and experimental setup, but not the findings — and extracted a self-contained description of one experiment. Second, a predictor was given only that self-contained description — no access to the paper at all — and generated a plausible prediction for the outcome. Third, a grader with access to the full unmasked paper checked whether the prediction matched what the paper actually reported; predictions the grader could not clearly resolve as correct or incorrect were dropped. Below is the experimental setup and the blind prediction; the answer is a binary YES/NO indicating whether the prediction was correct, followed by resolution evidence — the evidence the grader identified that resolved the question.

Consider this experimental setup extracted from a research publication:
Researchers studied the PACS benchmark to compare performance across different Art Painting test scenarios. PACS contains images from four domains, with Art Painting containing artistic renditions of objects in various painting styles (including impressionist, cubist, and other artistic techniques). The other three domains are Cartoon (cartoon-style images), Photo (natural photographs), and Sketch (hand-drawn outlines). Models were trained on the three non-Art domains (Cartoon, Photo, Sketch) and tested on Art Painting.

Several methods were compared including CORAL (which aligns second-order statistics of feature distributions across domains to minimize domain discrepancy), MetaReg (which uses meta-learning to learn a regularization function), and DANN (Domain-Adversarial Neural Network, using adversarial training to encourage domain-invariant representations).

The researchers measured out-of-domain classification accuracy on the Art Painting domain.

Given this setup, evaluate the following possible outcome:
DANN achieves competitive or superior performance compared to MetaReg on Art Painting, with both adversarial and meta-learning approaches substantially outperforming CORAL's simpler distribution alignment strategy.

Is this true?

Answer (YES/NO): NO